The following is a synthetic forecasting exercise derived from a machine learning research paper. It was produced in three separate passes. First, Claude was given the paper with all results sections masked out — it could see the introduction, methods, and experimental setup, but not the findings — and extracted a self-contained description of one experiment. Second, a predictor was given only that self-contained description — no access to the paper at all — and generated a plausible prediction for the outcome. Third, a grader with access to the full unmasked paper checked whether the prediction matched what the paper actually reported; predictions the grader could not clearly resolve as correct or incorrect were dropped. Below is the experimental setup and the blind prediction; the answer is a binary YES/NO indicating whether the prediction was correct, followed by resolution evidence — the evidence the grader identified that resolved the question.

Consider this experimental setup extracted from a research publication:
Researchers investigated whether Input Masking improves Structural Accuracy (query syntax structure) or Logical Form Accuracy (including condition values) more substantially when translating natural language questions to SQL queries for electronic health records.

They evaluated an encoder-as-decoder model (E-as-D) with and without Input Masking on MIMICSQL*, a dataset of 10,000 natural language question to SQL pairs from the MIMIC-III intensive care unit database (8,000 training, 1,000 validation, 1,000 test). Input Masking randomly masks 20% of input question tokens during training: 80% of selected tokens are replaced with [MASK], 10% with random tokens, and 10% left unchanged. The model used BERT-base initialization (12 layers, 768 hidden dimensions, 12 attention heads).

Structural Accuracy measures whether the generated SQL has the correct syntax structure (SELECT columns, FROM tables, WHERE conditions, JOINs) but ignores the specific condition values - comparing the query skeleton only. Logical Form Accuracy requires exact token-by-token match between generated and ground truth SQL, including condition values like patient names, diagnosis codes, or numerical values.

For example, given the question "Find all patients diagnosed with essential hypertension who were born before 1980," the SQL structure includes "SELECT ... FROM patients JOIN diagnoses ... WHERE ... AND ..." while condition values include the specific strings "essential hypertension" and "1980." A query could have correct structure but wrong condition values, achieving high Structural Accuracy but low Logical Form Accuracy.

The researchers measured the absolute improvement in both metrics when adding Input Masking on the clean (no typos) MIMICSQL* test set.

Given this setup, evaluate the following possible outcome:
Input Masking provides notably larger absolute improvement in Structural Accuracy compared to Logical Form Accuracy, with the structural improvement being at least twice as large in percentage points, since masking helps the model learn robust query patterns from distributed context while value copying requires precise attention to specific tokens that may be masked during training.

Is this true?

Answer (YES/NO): NO